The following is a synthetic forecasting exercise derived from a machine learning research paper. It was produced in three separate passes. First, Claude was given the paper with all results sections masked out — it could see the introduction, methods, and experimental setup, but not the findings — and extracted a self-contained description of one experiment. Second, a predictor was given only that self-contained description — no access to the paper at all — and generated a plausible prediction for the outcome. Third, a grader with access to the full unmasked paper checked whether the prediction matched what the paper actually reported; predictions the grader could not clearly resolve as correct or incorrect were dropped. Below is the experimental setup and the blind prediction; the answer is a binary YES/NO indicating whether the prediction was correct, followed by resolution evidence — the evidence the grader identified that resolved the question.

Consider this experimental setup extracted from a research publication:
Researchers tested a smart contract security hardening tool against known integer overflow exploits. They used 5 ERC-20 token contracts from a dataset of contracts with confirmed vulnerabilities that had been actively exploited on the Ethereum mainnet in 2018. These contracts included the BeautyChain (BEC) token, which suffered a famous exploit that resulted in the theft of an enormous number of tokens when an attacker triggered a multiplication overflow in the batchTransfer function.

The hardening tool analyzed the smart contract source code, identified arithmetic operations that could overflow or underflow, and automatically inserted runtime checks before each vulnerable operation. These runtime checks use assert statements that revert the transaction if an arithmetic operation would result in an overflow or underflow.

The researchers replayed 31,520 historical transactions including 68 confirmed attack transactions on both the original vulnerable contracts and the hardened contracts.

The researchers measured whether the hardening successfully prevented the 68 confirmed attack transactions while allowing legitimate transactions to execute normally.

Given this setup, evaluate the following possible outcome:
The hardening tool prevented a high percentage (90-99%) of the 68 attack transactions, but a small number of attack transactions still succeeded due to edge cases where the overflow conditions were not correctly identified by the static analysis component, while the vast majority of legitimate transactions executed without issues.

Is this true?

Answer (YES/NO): NO